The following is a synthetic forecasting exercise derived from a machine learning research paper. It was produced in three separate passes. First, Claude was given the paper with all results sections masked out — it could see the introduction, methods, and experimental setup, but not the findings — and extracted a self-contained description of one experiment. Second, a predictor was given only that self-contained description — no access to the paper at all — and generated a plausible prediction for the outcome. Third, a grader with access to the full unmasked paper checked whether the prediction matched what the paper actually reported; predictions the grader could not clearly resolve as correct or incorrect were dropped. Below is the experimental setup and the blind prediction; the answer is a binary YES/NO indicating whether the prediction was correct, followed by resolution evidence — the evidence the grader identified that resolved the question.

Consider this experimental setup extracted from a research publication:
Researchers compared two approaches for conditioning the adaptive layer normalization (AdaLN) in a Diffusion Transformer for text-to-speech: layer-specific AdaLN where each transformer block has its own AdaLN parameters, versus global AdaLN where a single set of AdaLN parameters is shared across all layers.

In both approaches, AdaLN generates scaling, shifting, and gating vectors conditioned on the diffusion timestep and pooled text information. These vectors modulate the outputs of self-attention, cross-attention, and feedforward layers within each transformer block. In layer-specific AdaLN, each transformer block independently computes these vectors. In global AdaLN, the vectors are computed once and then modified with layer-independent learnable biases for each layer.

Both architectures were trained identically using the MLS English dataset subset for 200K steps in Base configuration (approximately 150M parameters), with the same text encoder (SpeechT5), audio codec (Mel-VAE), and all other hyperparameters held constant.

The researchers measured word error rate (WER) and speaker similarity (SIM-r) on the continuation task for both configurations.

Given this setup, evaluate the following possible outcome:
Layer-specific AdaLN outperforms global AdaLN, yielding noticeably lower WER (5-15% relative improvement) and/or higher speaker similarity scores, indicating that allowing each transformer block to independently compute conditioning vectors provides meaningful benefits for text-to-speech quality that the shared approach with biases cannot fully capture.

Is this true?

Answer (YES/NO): NO